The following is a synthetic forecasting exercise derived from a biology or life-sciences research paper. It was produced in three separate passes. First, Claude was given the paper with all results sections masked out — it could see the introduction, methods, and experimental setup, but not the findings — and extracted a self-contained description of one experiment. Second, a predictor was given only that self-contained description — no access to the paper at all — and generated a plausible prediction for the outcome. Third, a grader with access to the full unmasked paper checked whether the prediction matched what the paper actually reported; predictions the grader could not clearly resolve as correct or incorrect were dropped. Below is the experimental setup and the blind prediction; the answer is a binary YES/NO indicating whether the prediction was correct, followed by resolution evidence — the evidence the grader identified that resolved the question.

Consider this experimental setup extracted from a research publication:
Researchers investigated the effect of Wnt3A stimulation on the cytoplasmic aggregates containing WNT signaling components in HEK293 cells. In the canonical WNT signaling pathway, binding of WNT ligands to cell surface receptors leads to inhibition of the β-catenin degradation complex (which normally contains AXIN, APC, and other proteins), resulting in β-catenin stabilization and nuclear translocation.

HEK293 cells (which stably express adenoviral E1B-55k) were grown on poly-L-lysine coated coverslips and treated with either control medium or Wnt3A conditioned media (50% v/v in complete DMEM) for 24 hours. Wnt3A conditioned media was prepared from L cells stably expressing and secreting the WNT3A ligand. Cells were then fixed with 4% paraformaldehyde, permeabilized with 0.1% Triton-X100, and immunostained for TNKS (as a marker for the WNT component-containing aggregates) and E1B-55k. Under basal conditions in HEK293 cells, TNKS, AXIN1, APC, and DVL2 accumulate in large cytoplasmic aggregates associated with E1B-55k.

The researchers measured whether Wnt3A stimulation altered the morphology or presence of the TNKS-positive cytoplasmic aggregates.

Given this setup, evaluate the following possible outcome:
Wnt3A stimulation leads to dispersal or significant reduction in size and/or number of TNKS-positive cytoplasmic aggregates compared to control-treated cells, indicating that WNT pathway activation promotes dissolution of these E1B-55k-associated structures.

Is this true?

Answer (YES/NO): NO